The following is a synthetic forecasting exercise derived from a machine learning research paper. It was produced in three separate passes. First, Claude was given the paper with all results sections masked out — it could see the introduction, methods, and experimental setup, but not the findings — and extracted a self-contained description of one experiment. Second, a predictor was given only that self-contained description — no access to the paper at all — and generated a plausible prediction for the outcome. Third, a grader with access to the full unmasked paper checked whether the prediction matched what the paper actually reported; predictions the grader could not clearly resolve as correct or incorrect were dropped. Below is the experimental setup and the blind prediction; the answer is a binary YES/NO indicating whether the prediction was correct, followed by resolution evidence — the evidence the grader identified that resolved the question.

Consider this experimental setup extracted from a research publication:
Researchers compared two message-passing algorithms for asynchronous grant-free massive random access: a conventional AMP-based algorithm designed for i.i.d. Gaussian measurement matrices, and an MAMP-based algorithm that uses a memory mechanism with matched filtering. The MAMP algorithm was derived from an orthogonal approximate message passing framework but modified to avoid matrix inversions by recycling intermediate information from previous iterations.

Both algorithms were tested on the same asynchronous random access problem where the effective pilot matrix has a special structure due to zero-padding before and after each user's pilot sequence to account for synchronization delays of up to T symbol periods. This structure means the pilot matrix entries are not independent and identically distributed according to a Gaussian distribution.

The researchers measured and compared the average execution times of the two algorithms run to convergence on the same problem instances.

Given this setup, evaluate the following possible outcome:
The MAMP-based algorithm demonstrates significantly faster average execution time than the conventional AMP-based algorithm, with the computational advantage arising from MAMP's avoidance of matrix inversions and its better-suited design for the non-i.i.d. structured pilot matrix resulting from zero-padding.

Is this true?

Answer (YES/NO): NO